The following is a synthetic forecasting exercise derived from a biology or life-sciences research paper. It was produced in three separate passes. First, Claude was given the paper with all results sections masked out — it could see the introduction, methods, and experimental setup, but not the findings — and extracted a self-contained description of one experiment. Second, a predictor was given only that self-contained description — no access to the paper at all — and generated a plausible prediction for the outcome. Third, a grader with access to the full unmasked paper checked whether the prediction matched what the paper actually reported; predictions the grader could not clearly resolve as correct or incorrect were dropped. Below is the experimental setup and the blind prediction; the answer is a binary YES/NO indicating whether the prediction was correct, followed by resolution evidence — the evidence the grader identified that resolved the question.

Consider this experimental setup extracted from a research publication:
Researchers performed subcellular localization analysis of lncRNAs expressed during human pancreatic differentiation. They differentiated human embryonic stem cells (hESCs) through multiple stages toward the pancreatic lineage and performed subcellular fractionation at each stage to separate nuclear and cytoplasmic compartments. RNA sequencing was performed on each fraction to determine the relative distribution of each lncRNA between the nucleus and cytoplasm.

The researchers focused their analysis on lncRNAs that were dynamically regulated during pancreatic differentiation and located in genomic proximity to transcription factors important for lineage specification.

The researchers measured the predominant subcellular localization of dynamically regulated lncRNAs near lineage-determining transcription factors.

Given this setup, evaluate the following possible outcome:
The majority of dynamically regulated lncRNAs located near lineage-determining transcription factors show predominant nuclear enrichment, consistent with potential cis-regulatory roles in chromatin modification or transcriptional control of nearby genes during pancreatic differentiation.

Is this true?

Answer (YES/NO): NO